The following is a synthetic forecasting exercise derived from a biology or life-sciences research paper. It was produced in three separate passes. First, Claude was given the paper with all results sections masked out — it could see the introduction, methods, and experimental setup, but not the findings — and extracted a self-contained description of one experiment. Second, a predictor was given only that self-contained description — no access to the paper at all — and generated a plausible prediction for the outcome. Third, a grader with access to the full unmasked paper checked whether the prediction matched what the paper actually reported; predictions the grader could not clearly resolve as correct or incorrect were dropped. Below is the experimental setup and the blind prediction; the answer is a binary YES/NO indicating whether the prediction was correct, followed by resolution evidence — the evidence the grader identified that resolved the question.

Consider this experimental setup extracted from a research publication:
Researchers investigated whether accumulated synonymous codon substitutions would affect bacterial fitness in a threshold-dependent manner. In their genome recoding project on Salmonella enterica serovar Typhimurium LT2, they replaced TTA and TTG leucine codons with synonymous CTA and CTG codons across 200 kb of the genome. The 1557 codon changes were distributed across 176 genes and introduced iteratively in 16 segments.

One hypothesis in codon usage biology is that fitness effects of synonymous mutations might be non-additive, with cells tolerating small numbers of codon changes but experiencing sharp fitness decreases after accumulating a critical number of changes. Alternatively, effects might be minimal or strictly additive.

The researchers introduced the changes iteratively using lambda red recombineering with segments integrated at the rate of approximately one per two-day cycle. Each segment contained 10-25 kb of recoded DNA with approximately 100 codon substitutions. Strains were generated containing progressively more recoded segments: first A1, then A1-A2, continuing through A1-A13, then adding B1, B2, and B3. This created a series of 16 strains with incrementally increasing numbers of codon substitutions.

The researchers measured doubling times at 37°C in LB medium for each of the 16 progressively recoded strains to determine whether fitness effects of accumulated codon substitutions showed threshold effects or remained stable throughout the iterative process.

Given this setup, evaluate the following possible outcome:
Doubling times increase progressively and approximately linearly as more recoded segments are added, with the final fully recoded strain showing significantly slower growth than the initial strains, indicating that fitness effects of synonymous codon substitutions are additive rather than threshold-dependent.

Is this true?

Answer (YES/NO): NO